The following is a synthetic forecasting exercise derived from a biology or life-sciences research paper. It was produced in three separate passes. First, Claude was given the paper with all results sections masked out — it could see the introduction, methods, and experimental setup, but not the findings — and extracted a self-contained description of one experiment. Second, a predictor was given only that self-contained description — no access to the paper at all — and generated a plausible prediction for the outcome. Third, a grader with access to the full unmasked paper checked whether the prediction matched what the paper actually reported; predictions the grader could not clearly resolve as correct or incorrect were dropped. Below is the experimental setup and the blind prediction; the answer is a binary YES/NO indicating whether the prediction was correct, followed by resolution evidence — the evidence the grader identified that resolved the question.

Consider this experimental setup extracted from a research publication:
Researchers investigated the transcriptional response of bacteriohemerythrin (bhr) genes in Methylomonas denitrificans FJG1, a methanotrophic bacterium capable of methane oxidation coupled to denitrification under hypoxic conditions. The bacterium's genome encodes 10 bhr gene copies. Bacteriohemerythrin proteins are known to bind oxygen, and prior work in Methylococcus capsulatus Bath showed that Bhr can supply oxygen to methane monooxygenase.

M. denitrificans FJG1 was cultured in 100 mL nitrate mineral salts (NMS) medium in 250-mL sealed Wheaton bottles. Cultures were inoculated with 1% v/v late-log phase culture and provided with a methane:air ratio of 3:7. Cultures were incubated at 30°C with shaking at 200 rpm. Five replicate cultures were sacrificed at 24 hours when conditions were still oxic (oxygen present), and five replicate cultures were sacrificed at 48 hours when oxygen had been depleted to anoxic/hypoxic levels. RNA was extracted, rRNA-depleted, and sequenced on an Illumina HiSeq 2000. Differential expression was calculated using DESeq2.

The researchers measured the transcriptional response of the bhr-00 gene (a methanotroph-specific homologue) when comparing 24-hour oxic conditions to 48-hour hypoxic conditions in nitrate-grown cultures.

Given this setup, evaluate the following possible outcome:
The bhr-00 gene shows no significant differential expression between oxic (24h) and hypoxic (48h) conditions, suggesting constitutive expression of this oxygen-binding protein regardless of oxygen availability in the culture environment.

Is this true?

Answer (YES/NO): NO